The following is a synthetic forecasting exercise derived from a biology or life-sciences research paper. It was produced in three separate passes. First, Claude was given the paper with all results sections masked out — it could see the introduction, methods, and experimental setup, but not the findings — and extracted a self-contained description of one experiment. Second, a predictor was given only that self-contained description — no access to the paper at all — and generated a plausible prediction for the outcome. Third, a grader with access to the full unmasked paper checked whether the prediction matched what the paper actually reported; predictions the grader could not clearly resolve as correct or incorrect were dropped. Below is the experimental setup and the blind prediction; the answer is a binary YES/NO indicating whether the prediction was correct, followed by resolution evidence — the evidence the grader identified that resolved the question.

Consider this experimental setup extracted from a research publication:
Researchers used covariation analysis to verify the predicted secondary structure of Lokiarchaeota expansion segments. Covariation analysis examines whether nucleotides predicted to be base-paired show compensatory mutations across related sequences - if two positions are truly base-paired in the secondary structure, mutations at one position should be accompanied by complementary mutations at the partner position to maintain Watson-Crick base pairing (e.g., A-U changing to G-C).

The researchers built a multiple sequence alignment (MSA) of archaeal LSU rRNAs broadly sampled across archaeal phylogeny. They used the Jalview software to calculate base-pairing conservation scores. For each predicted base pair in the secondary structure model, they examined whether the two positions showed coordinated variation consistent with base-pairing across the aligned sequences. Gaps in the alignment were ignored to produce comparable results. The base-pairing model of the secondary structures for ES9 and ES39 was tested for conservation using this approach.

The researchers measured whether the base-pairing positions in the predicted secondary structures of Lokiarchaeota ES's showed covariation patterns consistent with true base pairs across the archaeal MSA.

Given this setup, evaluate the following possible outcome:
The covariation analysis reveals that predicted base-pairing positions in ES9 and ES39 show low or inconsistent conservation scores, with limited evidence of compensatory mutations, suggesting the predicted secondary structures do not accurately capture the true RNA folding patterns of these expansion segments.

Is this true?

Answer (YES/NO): NO